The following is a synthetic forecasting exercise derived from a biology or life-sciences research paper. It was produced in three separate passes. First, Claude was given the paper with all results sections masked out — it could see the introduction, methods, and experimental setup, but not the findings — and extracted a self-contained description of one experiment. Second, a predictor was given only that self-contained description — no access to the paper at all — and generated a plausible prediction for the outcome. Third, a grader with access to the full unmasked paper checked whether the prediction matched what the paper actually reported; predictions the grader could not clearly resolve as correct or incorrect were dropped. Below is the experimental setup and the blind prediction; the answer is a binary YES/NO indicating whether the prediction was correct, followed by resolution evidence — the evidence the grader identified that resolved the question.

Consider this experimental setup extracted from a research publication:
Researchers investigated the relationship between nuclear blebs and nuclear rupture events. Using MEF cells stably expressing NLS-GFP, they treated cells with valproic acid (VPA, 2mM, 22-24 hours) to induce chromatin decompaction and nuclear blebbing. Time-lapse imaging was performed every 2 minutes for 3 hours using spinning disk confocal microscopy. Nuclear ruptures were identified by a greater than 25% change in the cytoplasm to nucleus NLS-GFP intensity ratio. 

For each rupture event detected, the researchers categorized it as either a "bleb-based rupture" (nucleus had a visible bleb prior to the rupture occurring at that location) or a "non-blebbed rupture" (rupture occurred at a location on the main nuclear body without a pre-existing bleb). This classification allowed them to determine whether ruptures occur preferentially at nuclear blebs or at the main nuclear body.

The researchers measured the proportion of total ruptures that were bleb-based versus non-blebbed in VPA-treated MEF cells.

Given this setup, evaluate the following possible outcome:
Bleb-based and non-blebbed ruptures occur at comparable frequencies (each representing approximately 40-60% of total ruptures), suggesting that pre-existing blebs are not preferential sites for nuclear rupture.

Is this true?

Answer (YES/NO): NO